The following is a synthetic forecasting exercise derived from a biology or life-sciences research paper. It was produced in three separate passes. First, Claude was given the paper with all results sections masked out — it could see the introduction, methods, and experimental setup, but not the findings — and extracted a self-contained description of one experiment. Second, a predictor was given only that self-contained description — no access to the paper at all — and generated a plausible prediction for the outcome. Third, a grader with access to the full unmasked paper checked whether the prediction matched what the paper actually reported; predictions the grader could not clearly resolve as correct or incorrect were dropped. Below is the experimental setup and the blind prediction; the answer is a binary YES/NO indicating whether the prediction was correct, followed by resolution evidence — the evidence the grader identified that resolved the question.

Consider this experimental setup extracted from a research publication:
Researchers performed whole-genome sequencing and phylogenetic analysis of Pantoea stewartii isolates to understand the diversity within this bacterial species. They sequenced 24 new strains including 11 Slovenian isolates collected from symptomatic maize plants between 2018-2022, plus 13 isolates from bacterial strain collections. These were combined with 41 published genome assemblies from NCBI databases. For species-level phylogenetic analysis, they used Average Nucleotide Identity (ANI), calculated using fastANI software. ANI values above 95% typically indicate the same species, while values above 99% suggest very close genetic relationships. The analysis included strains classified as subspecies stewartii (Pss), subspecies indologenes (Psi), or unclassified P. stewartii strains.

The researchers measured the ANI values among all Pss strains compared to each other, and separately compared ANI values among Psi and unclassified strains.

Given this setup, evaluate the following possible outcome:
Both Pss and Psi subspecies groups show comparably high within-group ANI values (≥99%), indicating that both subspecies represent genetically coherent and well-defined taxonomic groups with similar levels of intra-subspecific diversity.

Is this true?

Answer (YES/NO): NO